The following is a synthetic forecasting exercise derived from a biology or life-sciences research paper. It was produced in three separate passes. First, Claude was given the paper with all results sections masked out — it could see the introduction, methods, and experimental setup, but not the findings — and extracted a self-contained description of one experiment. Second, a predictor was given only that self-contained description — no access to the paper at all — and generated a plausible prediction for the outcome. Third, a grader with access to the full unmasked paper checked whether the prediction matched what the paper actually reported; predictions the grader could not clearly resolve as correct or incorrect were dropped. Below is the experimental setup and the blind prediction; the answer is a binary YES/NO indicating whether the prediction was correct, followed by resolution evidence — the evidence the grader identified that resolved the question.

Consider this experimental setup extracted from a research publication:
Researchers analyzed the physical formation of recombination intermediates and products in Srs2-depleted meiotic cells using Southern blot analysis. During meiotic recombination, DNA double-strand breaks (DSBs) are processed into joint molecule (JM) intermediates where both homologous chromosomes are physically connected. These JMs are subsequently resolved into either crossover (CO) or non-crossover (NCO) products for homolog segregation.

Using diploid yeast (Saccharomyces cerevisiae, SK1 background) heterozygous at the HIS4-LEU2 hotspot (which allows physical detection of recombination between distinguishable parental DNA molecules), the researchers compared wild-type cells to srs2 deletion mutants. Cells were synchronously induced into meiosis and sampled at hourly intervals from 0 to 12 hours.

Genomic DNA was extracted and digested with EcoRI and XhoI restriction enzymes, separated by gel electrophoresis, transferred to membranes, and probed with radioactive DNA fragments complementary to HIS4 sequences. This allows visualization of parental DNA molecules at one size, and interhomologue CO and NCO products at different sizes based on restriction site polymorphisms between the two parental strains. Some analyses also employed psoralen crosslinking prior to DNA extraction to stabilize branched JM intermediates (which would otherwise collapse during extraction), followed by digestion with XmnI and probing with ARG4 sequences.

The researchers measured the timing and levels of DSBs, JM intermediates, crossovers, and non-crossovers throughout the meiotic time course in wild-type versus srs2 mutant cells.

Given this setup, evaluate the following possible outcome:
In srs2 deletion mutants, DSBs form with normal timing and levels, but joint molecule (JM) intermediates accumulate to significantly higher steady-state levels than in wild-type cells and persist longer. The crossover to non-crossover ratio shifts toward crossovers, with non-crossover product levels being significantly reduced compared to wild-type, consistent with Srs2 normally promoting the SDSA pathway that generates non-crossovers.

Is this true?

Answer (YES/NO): NO